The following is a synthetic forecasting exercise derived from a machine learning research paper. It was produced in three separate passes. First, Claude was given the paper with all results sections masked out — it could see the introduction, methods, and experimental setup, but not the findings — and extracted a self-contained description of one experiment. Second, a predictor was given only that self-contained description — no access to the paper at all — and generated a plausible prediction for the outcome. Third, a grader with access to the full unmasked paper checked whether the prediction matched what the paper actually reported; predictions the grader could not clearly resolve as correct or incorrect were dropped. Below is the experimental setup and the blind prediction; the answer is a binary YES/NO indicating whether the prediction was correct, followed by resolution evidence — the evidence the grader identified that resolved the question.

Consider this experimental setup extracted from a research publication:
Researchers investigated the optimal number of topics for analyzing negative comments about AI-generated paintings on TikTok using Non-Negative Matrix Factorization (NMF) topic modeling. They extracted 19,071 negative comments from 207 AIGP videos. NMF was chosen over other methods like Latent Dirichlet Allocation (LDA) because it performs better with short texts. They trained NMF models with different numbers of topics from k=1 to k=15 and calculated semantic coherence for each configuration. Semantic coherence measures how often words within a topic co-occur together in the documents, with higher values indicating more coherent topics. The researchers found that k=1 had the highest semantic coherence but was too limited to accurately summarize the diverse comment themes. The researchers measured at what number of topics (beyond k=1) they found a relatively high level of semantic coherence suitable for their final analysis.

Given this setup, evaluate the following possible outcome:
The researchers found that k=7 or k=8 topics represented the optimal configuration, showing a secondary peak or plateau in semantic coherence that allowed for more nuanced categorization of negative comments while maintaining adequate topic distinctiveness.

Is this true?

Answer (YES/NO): NO